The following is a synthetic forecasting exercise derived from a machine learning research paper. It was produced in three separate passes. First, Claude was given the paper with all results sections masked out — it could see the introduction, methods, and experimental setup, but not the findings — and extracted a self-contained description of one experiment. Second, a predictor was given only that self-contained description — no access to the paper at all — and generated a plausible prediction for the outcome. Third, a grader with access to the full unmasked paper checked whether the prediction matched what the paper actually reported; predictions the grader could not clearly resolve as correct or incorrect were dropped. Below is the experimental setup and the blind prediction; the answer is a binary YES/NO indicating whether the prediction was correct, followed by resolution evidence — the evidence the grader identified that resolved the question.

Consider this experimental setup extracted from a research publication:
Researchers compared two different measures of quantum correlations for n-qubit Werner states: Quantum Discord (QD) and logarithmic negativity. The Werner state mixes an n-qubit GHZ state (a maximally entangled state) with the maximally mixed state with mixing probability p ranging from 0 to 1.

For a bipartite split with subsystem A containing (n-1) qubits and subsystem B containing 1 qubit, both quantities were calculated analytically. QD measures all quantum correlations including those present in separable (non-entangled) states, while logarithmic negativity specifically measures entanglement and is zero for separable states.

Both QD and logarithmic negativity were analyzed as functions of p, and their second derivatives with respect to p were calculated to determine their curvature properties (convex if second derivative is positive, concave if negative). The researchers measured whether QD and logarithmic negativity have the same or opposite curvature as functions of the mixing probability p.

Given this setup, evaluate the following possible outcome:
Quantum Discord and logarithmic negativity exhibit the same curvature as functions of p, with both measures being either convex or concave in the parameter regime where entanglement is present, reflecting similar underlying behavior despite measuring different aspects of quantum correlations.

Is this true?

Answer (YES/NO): NO